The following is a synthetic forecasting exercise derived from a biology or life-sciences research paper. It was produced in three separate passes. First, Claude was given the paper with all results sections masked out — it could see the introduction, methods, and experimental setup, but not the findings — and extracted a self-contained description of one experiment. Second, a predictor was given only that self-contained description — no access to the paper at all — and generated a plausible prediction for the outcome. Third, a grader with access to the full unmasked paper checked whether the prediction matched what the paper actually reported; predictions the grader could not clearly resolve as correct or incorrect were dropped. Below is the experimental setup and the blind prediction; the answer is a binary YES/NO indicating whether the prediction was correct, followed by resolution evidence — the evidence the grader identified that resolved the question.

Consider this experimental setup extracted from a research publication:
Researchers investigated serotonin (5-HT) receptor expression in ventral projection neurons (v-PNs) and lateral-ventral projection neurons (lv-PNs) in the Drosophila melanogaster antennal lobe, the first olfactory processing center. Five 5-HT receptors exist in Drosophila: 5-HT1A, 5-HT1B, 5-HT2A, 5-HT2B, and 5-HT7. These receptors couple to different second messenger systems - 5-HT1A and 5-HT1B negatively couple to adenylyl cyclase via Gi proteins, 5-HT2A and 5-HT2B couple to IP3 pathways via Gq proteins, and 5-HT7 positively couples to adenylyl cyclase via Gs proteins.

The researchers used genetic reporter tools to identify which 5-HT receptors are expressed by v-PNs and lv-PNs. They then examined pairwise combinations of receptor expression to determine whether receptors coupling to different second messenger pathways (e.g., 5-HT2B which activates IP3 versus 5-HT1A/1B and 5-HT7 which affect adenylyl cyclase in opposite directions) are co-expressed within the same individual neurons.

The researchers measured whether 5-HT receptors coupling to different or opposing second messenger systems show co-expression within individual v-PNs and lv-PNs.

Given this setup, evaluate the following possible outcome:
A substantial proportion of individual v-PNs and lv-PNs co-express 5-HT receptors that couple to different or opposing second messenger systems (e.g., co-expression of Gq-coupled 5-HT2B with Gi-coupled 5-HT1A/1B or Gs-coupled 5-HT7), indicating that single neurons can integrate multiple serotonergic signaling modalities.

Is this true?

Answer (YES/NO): YES